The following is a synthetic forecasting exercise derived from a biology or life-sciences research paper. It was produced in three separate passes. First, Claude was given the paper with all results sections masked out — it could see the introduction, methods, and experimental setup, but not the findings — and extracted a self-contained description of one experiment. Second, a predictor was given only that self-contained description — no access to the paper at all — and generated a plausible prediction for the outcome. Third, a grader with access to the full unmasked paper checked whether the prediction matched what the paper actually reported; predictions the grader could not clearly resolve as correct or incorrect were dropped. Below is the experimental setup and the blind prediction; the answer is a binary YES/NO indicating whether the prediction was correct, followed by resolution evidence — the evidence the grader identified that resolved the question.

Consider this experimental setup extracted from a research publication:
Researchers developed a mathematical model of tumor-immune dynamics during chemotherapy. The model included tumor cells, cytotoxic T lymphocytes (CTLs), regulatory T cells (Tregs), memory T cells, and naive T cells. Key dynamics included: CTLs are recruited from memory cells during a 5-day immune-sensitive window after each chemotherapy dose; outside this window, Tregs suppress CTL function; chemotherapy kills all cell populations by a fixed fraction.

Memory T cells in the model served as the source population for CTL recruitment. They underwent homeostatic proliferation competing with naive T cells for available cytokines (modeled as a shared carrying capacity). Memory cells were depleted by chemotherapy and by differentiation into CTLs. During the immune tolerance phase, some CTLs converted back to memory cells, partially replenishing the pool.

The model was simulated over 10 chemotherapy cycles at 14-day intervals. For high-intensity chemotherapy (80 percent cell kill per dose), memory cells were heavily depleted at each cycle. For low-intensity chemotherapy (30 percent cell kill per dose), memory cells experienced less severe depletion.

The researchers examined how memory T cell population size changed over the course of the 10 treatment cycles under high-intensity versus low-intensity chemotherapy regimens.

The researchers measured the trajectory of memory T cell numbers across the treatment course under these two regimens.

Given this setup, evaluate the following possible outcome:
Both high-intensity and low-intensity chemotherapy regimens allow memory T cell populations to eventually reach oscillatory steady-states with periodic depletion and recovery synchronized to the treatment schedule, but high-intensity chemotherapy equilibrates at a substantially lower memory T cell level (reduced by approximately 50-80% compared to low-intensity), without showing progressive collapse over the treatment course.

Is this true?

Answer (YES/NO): NO